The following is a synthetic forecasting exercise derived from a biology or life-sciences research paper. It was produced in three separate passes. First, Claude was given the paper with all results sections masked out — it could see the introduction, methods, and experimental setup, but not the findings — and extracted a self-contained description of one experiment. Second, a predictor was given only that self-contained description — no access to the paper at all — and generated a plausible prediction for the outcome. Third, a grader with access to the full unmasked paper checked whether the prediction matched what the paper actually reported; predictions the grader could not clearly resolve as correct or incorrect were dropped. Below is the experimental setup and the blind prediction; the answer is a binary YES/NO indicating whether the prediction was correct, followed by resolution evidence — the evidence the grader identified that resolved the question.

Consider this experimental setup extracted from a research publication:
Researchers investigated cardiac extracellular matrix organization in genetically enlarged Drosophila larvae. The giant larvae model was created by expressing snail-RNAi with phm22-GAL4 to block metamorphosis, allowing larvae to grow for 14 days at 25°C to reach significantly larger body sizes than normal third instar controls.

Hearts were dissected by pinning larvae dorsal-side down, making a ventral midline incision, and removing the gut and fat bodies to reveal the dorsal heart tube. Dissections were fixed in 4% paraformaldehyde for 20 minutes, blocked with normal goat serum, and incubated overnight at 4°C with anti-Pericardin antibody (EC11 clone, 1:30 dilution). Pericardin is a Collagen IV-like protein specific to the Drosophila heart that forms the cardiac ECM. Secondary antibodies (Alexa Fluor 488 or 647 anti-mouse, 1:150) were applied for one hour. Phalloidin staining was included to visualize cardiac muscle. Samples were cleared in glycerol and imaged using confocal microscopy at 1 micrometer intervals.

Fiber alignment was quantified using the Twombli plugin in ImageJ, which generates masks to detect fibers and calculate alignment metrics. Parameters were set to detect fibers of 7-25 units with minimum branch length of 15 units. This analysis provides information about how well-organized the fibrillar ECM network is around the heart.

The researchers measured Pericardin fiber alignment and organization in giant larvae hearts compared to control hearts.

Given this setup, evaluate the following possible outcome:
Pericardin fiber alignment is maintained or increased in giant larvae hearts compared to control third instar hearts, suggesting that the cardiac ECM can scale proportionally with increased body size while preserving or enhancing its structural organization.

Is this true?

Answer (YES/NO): YES